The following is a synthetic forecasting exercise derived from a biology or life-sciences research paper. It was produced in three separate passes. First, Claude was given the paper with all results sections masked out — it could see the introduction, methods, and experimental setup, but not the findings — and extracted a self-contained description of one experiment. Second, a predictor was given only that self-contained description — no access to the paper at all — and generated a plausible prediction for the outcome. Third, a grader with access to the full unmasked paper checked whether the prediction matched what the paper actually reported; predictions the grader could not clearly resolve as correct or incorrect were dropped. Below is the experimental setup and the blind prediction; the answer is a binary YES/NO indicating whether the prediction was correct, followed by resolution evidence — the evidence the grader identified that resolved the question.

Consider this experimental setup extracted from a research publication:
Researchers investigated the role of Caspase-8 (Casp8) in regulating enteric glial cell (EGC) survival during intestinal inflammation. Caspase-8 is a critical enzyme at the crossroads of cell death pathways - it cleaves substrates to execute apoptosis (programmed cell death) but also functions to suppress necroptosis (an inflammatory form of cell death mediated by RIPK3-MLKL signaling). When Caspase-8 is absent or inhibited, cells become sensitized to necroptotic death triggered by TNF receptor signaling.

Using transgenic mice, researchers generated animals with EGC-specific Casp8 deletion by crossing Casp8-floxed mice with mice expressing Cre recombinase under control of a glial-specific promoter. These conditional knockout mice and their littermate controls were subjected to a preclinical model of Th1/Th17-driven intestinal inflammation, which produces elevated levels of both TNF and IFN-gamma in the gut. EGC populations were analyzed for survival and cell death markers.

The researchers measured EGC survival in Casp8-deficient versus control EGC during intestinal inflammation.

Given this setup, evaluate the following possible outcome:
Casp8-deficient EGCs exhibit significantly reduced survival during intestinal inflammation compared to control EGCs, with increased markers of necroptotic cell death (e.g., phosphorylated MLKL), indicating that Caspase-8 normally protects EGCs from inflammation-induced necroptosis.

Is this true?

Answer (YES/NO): YES